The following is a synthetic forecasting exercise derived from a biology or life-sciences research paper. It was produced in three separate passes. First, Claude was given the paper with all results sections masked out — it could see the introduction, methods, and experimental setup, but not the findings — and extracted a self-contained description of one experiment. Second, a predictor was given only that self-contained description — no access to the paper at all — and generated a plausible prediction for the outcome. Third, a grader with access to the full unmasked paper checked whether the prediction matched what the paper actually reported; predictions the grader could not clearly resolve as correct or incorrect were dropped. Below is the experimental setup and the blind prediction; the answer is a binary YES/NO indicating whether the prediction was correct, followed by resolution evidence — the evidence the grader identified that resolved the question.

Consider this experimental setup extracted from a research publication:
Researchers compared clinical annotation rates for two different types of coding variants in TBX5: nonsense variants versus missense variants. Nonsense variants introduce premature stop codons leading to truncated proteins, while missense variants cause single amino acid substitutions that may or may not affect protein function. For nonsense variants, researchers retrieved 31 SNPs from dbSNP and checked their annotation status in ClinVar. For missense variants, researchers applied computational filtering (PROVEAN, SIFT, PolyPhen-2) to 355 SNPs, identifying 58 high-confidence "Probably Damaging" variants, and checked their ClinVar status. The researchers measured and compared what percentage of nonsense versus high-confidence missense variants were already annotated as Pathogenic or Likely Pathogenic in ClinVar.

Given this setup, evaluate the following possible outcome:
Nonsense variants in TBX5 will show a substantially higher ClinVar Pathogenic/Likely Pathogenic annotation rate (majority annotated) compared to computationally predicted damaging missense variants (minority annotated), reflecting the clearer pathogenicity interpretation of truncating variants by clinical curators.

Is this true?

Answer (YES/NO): YES